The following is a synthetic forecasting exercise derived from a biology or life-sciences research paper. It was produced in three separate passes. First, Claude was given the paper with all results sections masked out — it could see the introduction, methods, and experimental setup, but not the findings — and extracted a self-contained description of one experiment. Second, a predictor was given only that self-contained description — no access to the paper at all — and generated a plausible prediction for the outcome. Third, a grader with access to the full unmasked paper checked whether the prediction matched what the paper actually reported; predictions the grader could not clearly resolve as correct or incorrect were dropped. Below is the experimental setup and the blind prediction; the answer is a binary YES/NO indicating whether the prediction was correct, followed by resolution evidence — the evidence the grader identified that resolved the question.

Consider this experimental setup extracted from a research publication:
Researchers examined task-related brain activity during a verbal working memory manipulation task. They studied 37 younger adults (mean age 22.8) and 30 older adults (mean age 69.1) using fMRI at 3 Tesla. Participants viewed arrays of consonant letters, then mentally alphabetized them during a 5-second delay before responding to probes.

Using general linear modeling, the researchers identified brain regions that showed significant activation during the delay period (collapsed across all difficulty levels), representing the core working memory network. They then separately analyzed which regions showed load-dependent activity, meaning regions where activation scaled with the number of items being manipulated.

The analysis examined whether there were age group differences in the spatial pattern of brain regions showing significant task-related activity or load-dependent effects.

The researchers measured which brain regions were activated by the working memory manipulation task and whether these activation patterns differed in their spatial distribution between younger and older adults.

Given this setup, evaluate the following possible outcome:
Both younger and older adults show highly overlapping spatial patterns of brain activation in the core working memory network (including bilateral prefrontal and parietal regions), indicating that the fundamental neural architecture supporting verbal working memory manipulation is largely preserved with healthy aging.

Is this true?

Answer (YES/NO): YES